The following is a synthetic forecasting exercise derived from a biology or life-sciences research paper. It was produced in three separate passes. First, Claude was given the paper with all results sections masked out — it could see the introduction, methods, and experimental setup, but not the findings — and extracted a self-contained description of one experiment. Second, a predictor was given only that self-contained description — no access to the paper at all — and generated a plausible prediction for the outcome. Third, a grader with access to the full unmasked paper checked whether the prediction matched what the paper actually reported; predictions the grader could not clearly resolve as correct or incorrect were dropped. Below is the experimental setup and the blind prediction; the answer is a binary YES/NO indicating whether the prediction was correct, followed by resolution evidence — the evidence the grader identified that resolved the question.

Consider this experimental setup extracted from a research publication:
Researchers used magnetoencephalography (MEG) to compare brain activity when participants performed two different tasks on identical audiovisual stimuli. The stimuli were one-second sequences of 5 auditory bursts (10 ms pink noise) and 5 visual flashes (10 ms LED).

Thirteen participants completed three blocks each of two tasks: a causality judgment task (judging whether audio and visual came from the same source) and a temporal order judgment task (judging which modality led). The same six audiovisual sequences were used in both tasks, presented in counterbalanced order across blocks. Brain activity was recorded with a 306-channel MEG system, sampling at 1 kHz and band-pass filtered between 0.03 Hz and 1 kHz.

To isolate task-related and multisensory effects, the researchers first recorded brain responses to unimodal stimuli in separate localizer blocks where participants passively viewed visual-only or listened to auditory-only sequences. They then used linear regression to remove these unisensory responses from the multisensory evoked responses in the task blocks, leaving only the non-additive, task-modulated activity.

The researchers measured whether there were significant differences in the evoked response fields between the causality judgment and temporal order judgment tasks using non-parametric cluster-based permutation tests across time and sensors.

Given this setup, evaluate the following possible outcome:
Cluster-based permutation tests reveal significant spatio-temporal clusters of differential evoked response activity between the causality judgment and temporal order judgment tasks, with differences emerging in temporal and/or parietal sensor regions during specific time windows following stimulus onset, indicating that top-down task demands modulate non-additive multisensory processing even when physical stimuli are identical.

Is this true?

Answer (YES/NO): YES